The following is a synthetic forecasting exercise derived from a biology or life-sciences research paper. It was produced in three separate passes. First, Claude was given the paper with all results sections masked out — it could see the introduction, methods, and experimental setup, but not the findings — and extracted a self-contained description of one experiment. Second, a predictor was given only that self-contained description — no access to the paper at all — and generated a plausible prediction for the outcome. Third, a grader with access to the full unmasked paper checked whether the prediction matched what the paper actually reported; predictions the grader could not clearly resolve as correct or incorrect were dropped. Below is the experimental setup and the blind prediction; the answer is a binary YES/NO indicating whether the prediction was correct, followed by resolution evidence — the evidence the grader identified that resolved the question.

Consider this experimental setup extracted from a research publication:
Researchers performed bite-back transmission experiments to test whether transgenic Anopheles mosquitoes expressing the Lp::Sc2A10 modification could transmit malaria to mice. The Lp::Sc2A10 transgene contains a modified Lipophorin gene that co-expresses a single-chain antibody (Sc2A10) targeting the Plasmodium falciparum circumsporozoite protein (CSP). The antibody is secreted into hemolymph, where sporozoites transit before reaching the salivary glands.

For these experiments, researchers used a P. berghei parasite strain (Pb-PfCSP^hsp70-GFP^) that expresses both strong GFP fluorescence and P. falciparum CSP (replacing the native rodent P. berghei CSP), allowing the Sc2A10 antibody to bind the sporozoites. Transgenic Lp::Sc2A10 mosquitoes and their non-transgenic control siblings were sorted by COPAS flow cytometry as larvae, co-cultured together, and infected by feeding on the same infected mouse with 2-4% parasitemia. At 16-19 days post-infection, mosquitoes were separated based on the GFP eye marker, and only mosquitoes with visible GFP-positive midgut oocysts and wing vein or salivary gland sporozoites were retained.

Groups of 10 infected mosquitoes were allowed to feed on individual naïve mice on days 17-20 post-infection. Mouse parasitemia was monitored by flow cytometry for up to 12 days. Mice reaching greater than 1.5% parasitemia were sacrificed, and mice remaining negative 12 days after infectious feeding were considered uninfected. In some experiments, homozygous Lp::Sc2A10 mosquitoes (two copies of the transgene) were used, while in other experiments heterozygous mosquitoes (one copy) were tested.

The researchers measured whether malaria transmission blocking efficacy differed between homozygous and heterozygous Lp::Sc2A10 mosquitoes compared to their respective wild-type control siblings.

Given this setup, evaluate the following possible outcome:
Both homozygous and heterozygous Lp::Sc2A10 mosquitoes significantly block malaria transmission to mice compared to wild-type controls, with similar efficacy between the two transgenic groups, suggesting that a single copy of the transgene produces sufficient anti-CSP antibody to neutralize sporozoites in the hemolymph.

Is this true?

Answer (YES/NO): YES